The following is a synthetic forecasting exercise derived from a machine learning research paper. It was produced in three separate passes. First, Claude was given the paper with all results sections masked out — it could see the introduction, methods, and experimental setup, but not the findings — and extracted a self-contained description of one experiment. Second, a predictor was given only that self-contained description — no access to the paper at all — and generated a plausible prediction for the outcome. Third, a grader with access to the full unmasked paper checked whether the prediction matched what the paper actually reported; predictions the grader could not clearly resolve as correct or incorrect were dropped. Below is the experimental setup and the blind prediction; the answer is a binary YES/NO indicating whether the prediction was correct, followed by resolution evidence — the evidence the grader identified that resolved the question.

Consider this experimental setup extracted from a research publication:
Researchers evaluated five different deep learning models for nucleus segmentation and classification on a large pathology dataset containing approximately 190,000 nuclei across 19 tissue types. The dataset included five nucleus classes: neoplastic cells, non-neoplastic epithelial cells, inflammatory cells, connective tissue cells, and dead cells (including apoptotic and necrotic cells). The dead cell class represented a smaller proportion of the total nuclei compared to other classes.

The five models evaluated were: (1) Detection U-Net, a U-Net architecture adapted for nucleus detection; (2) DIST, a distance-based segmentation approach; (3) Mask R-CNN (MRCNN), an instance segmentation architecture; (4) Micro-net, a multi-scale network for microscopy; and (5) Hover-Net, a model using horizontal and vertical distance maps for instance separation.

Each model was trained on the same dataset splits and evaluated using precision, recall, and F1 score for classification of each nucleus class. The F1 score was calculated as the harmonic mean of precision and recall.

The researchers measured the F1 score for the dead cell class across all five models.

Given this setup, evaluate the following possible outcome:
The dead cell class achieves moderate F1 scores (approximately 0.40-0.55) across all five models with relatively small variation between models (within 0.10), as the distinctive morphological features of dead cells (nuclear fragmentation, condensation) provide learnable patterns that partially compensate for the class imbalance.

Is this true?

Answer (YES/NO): NO